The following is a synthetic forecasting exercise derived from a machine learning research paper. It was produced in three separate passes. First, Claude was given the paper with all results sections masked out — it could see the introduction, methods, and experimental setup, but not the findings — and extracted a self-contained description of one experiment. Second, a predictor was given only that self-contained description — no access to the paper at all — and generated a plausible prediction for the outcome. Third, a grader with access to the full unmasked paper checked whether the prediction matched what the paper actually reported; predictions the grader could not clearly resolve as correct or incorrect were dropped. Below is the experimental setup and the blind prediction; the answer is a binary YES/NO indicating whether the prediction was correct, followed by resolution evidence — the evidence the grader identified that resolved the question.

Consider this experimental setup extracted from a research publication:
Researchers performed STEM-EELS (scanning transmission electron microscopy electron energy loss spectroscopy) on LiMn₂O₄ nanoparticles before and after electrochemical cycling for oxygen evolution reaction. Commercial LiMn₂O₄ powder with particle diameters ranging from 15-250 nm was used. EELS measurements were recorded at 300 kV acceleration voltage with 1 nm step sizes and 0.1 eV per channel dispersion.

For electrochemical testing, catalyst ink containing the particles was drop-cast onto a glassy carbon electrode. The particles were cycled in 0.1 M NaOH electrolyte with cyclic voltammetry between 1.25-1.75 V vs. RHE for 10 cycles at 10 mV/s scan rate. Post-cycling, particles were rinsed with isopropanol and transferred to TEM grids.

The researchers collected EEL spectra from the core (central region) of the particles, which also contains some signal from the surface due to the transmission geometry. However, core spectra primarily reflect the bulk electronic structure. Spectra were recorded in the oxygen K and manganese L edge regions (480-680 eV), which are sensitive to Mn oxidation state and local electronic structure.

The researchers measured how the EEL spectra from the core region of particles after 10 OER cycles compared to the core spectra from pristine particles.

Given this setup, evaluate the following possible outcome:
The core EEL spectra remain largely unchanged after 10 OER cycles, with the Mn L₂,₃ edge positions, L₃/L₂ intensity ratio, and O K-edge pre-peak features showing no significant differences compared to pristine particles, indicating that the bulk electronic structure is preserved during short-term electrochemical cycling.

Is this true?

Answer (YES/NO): YES